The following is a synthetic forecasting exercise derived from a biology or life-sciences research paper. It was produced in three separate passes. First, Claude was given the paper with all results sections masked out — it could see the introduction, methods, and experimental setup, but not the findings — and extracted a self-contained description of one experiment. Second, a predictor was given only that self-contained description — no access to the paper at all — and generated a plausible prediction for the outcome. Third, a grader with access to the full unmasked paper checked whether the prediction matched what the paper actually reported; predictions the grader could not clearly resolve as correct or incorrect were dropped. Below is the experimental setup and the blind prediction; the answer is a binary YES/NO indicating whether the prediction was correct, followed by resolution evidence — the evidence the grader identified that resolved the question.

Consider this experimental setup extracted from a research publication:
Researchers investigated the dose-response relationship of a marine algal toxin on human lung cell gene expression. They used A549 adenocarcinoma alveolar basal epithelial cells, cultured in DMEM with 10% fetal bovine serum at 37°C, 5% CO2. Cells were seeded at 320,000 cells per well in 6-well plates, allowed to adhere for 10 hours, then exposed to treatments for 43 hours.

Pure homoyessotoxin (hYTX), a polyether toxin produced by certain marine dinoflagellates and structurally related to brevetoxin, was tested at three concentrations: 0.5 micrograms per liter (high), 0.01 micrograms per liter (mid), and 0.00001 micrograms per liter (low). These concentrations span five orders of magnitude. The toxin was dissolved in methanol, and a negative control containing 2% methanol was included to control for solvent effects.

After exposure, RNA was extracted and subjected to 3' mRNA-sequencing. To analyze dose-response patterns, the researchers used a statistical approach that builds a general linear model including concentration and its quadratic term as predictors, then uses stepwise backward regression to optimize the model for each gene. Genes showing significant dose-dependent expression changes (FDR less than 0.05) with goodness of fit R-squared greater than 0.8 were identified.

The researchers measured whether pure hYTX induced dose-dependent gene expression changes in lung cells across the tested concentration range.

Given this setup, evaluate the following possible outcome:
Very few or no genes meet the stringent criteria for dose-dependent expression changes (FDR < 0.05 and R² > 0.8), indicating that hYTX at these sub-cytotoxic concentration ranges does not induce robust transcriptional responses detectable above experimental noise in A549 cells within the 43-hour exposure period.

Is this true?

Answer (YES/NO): NO